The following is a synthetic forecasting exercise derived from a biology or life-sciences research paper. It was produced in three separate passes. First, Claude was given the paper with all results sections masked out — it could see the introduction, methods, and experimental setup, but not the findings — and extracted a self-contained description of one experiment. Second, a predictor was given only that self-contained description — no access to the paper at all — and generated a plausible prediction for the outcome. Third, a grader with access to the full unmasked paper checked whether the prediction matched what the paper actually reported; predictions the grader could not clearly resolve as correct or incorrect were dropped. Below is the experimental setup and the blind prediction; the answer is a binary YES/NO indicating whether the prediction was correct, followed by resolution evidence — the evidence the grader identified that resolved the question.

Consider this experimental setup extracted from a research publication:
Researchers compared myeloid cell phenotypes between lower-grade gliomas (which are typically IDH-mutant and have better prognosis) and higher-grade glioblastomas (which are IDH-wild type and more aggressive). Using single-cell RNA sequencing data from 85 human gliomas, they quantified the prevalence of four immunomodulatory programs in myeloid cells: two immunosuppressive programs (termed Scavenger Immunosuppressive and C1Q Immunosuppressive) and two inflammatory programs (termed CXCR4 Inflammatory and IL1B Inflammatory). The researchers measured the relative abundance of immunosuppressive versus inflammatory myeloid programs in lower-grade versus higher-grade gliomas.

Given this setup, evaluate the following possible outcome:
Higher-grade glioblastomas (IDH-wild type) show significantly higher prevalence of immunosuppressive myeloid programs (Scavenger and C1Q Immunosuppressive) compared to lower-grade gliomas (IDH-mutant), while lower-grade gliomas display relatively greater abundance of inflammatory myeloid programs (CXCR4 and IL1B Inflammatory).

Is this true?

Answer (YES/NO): NO